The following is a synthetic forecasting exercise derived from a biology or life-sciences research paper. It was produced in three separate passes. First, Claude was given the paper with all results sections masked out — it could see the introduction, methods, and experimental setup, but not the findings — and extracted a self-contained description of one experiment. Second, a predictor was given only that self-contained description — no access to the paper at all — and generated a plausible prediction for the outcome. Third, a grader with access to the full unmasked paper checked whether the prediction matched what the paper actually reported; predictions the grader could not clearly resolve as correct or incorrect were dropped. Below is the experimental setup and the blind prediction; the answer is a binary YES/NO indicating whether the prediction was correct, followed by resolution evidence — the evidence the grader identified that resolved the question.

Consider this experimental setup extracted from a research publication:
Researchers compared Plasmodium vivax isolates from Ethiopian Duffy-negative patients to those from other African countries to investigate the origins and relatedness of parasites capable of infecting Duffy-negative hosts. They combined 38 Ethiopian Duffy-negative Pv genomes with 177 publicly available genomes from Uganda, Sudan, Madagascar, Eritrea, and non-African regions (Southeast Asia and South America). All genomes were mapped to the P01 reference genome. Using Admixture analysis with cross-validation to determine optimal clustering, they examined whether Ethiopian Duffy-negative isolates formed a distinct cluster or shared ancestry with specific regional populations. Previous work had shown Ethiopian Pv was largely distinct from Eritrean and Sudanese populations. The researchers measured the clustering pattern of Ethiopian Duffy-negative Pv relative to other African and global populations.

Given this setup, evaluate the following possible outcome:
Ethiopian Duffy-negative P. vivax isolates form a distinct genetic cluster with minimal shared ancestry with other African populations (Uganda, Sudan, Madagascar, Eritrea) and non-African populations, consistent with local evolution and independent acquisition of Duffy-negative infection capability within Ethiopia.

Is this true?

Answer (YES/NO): NO